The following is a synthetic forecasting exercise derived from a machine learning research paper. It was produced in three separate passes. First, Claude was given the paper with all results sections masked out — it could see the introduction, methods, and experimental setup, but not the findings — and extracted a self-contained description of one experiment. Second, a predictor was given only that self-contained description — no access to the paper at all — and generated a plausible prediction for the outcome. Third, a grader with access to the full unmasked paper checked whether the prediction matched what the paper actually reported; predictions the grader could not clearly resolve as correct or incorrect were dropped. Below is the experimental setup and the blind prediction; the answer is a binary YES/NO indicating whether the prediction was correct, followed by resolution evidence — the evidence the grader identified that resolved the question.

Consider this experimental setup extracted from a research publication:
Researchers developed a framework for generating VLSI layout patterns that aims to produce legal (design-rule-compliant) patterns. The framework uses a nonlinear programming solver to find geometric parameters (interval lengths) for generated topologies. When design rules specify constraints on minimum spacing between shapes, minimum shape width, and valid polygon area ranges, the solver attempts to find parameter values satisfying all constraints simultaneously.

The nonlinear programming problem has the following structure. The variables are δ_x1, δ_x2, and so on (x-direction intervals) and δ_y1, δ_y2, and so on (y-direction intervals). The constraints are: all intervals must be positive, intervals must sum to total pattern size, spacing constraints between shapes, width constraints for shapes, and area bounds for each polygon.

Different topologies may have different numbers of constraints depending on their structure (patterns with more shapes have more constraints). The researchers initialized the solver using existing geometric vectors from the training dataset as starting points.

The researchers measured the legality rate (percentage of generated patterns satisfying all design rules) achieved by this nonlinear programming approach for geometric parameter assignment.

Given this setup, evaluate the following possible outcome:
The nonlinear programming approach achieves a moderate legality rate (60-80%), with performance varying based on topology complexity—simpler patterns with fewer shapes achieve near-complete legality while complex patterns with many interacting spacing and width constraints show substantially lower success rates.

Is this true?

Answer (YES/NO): NO